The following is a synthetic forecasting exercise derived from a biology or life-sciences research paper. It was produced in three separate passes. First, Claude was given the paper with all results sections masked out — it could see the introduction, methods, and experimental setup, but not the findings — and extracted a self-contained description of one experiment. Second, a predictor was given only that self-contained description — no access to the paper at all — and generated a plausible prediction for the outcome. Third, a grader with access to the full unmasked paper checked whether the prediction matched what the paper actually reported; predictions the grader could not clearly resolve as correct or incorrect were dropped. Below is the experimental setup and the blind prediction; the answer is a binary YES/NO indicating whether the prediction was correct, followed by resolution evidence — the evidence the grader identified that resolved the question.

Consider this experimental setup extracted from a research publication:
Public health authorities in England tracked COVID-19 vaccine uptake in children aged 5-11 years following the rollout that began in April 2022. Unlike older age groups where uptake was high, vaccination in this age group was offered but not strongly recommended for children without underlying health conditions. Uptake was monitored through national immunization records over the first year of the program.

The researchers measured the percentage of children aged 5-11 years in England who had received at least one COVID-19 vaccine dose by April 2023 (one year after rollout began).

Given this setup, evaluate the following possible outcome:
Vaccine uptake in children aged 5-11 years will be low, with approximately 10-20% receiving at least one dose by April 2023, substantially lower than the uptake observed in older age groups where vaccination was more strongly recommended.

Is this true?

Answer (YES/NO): YES